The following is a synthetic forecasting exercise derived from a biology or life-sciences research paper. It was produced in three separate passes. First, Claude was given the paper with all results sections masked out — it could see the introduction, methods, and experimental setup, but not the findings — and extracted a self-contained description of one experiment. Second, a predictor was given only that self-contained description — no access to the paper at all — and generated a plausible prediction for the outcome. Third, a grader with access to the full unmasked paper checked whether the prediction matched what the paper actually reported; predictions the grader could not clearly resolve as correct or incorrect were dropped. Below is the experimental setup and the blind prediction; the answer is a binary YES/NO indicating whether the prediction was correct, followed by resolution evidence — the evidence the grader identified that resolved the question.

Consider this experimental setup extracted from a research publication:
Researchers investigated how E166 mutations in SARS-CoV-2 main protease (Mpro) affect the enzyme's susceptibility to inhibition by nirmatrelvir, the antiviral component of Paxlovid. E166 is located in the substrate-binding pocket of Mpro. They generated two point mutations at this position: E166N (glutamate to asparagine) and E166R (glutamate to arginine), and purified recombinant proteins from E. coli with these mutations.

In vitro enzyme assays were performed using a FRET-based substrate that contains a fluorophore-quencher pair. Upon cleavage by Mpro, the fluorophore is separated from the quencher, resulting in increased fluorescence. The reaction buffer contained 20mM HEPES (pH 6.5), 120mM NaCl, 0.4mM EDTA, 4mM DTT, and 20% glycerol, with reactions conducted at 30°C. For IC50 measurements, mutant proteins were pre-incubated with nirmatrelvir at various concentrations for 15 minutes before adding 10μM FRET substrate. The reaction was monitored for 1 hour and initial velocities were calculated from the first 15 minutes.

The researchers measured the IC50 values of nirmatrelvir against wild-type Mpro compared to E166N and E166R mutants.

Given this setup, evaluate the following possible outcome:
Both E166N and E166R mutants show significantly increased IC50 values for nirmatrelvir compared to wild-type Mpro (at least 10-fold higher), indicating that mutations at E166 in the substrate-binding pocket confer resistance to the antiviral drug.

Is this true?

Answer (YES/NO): NO